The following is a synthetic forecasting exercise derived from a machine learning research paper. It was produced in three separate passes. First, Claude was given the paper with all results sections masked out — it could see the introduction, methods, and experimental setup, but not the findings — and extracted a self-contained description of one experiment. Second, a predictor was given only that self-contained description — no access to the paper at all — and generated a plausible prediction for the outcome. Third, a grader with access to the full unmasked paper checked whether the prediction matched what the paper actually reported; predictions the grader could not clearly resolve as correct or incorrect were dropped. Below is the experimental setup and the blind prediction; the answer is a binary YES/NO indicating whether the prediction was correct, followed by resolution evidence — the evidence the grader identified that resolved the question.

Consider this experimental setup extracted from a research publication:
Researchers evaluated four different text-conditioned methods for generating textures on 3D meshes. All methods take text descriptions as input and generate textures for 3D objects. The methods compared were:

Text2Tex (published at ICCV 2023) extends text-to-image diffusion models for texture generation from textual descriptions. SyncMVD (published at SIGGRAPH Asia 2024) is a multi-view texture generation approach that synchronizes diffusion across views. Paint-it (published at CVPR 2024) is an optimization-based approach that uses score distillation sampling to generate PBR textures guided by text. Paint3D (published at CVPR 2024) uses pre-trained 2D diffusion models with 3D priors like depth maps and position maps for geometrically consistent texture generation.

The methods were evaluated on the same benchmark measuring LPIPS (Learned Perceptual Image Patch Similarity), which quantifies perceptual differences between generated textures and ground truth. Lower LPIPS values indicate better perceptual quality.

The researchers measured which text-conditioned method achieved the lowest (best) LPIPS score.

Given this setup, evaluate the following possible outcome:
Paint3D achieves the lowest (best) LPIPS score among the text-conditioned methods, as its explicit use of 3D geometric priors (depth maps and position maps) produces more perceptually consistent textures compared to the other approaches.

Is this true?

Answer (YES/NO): YES